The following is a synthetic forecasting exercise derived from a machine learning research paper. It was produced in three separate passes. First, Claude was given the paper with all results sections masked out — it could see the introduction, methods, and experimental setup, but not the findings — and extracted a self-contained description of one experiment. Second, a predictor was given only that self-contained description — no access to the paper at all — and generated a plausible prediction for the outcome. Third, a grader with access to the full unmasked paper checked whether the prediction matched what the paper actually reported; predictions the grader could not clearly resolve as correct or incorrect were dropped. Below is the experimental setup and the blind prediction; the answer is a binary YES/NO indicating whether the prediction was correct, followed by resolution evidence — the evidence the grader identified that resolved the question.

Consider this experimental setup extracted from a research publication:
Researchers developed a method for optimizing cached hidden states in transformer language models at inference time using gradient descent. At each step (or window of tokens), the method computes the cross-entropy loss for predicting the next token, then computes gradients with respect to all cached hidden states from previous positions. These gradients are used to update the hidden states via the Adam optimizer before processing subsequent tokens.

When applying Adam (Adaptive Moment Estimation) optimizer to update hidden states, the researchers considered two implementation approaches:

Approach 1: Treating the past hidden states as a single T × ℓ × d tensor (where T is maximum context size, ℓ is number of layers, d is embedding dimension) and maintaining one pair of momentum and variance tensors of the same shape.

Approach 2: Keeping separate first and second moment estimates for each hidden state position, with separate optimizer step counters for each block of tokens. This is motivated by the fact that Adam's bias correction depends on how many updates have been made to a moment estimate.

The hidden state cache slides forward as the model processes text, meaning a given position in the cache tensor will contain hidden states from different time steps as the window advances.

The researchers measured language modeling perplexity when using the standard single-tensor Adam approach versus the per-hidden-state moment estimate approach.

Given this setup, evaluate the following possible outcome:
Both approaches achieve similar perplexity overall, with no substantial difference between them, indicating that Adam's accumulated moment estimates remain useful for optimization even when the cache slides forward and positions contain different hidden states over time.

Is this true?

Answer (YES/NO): NO